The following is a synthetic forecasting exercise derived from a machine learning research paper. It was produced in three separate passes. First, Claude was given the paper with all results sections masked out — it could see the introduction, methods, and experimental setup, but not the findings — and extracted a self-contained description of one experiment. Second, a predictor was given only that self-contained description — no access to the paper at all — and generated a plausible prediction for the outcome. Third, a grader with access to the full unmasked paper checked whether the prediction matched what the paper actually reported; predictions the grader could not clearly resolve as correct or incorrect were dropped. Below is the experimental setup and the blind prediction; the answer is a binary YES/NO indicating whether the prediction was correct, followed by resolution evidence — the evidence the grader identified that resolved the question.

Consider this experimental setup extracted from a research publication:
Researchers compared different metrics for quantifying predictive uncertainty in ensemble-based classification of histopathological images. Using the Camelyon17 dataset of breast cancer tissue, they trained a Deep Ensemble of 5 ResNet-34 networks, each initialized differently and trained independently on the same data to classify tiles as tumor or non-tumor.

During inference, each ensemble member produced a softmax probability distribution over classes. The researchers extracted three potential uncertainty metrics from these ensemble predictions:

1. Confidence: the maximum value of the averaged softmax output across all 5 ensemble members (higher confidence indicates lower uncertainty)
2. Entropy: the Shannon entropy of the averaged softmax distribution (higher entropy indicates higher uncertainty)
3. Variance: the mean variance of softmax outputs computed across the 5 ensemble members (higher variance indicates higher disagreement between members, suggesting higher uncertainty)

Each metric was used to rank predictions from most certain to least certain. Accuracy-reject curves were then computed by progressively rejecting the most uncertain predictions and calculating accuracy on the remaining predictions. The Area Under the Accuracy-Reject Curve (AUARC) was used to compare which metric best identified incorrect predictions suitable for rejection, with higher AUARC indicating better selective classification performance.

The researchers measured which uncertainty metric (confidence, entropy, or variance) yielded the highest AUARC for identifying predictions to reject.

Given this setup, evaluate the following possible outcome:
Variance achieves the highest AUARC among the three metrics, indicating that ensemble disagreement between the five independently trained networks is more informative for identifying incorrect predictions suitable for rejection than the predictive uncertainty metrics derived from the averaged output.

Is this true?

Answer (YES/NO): NO